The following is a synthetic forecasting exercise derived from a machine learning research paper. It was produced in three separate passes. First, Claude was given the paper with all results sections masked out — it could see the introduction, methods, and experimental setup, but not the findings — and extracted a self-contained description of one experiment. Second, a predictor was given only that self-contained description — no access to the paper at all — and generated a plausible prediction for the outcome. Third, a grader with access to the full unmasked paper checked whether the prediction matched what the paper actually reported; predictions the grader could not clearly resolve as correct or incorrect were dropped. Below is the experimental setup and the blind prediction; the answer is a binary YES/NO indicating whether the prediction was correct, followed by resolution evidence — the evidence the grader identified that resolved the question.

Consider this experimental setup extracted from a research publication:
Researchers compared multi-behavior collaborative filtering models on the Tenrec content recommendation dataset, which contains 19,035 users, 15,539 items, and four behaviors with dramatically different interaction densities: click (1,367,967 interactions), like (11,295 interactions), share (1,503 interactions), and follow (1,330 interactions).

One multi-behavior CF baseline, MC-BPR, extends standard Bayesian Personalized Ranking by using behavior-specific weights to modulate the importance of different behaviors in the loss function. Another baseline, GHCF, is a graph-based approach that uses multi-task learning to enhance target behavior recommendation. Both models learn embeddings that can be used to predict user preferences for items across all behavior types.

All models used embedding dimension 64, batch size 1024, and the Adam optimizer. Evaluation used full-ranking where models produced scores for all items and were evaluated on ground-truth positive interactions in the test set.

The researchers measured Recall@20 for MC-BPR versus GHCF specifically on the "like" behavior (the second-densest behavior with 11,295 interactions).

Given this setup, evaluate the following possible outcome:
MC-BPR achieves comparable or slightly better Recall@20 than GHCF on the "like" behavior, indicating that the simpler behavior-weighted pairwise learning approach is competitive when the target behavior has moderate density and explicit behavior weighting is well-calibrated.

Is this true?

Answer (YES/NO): NO